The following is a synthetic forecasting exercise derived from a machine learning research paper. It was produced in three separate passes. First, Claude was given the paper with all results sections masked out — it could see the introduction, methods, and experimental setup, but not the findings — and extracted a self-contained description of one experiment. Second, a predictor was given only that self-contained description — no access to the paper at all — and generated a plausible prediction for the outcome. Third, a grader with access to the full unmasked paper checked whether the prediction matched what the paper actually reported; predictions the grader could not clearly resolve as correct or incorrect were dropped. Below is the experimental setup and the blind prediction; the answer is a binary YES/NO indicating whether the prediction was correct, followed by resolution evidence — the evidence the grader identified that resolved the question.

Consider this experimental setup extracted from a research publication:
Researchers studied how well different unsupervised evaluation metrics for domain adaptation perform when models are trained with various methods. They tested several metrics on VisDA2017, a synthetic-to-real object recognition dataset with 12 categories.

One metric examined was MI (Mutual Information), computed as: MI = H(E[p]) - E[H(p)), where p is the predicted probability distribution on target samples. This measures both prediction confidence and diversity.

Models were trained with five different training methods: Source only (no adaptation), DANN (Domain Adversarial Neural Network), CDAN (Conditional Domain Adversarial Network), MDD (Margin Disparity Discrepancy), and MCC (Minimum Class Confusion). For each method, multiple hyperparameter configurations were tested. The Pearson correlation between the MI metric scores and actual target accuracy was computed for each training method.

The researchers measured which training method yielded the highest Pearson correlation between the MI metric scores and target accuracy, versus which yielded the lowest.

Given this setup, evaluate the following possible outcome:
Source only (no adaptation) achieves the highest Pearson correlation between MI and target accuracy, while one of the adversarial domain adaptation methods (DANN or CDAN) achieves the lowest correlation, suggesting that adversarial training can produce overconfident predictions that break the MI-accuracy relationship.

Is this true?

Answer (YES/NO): NO